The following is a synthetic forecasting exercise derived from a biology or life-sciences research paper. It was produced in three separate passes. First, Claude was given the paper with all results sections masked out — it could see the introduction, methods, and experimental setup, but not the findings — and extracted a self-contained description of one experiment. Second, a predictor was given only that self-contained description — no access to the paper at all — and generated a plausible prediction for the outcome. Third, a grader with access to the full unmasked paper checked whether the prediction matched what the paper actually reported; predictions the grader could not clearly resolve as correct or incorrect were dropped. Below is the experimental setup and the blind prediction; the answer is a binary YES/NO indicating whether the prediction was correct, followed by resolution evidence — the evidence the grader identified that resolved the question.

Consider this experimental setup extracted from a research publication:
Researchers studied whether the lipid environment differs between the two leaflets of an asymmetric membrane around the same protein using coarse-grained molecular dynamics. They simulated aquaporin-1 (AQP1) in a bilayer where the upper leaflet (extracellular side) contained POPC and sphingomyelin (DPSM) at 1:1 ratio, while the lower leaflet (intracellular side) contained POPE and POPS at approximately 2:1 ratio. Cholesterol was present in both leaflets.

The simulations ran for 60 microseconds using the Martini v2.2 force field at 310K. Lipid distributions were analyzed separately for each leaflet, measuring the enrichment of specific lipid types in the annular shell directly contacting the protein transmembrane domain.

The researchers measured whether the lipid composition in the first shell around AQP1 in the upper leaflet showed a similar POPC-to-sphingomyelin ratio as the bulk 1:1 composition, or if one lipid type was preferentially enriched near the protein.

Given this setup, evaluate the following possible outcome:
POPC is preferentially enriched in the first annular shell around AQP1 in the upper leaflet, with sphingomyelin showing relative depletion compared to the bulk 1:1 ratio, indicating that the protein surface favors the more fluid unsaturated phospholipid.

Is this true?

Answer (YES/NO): YES